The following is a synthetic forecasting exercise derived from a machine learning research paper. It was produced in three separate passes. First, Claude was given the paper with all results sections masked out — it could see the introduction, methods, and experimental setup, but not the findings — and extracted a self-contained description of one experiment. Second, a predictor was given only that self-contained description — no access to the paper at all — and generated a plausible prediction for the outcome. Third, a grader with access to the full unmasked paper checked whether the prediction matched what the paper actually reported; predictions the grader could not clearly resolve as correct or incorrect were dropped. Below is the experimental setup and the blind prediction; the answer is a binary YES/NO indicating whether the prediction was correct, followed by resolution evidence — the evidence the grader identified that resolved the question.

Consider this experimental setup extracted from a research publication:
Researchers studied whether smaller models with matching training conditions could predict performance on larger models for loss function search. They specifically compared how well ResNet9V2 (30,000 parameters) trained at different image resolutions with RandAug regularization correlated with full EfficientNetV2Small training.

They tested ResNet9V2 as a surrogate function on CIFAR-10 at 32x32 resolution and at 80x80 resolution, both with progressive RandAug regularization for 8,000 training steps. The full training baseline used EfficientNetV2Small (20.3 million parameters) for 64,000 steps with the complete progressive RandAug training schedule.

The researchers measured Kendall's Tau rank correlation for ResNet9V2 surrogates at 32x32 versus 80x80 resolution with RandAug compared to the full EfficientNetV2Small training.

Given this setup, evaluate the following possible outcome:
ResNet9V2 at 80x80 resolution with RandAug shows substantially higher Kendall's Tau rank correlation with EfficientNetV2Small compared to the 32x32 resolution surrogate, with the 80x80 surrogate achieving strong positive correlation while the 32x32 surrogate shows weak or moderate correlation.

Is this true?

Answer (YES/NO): NO